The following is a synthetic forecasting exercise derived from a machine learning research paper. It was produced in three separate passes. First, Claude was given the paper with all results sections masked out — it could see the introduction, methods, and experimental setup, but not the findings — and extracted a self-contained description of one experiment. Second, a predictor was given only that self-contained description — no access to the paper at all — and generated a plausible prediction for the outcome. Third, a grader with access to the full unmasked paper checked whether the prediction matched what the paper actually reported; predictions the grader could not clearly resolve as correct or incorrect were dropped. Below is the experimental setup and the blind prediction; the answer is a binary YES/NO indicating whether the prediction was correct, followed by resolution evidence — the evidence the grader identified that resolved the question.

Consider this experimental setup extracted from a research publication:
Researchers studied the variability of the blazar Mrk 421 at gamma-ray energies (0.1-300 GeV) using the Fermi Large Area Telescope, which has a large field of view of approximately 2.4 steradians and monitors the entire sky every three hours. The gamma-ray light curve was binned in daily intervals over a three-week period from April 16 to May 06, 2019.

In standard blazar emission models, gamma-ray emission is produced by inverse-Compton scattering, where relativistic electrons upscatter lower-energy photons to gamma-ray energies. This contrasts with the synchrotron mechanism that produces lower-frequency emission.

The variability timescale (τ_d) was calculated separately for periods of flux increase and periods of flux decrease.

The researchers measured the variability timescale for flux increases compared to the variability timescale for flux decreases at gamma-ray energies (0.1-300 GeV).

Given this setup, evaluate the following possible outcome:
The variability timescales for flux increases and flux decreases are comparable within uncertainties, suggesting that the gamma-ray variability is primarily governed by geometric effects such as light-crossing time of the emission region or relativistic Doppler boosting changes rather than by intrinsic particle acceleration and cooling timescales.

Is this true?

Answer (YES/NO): NO